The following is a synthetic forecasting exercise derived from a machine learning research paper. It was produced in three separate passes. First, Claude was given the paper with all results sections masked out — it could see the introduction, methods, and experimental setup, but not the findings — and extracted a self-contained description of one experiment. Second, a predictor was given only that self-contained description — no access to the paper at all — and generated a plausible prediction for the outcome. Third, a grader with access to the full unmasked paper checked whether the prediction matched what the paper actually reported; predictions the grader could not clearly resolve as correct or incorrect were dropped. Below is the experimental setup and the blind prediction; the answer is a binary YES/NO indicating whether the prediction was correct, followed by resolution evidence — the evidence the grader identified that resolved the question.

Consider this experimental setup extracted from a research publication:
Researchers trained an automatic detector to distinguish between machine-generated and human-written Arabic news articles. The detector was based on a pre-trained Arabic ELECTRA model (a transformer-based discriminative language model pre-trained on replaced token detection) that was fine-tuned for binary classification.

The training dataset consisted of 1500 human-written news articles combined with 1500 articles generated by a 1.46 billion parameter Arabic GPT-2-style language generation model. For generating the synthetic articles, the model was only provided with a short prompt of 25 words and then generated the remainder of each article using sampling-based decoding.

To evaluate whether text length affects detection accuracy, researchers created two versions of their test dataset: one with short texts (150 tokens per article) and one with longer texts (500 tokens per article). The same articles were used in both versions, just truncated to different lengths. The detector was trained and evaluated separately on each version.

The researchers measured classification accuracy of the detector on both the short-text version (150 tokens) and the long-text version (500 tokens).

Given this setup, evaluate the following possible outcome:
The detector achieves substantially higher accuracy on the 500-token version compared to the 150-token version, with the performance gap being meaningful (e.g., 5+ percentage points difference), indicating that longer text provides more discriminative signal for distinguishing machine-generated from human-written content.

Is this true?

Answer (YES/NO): NO